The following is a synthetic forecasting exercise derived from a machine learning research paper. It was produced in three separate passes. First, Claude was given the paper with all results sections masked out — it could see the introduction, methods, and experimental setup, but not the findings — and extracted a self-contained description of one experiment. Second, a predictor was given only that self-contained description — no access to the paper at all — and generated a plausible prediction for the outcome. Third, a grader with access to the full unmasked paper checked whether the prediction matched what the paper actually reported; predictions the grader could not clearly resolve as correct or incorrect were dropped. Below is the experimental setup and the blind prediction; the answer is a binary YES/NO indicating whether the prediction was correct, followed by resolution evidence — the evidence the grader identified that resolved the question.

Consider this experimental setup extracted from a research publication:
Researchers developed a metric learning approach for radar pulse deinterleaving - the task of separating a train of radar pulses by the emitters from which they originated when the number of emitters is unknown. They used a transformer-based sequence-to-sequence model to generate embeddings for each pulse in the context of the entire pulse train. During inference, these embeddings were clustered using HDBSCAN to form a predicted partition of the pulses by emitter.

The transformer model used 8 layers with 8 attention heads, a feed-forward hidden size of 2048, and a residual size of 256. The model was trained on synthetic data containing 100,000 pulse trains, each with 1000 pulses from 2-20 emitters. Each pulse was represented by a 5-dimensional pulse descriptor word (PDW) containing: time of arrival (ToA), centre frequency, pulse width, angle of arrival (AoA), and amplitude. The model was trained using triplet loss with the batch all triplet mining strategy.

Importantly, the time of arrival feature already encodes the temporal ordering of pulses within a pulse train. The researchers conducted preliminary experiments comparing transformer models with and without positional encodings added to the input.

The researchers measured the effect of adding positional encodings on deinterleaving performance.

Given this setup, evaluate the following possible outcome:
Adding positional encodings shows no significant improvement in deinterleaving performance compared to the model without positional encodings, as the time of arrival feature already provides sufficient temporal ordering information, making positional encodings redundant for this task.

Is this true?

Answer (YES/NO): NO